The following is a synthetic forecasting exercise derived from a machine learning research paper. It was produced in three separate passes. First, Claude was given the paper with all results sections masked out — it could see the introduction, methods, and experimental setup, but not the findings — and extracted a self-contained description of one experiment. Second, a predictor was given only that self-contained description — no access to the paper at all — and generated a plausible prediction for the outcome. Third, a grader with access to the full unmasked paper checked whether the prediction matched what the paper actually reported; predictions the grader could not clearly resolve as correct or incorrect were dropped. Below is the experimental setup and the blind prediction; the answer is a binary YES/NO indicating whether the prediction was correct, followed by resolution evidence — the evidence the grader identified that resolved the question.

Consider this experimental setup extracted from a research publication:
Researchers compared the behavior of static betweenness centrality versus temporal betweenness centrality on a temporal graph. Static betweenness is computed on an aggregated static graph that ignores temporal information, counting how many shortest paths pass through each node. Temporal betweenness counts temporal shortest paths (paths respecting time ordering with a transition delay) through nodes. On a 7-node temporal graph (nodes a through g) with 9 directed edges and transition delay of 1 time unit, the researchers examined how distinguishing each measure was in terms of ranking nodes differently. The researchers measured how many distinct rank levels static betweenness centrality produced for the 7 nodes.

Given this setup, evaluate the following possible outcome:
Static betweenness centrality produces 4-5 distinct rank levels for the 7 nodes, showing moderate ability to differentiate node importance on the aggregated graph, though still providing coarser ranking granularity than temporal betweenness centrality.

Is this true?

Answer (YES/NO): NO